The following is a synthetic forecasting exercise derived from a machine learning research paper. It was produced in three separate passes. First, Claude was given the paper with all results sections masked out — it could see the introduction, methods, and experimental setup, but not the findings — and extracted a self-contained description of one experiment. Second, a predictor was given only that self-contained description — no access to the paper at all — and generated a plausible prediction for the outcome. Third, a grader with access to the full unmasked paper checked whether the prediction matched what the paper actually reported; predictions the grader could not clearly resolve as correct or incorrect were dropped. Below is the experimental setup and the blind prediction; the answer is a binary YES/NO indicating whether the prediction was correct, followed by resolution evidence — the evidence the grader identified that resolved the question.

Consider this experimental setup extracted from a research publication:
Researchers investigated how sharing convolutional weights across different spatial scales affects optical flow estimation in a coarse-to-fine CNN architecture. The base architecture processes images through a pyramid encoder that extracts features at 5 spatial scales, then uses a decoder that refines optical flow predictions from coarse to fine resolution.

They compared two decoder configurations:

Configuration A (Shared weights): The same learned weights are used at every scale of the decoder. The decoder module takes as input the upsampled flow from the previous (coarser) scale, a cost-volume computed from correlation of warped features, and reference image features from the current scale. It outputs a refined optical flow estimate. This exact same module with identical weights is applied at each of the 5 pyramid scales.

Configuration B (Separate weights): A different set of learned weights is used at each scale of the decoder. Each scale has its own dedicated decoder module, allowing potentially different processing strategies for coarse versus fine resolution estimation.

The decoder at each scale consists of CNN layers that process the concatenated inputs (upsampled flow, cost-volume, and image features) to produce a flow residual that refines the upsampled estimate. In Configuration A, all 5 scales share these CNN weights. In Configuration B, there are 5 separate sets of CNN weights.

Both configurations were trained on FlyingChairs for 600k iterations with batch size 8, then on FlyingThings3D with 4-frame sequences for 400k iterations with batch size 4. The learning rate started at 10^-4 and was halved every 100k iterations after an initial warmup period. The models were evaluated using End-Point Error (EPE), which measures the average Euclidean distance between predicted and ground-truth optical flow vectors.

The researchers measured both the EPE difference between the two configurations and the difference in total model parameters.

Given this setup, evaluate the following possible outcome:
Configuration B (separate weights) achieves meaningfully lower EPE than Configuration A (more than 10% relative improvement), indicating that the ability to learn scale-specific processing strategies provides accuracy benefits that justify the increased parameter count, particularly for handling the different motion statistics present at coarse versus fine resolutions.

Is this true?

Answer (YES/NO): NO